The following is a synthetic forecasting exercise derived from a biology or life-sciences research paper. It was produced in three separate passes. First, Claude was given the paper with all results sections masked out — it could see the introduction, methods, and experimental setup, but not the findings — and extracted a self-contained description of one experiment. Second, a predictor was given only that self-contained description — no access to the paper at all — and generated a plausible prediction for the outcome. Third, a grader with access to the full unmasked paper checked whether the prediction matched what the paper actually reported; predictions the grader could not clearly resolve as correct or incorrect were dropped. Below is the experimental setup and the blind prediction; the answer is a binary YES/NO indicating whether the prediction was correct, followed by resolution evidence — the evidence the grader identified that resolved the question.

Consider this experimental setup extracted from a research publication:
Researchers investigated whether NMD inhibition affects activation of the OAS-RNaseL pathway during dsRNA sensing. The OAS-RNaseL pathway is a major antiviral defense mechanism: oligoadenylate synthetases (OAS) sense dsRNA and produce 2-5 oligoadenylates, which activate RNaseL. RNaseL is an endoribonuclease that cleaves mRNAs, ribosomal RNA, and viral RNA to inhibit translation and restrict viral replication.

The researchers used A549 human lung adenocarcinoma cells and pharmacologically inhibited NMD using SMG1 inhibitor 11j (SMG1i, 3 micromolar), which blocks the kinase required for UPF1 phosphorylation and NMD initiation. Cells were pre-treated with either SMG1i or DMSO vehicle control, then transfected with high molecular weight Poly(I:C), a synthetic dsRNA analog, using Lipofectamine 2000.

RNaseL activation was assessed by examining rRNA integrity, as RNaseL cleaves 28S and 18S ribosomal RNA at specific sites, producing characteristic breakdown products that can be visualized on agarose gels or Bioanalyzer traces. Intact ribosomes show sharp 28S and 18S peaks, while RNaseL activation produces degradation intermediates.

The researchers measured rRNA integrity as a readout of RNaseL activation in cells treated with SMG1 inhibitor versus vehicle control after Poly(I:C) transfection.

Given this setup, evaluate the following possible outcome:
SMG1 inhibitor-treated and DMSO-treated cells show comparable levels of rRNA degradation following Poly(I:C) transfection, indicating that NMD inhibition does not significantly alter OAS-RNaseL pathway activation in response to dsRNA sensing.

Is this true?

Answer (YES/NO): NO